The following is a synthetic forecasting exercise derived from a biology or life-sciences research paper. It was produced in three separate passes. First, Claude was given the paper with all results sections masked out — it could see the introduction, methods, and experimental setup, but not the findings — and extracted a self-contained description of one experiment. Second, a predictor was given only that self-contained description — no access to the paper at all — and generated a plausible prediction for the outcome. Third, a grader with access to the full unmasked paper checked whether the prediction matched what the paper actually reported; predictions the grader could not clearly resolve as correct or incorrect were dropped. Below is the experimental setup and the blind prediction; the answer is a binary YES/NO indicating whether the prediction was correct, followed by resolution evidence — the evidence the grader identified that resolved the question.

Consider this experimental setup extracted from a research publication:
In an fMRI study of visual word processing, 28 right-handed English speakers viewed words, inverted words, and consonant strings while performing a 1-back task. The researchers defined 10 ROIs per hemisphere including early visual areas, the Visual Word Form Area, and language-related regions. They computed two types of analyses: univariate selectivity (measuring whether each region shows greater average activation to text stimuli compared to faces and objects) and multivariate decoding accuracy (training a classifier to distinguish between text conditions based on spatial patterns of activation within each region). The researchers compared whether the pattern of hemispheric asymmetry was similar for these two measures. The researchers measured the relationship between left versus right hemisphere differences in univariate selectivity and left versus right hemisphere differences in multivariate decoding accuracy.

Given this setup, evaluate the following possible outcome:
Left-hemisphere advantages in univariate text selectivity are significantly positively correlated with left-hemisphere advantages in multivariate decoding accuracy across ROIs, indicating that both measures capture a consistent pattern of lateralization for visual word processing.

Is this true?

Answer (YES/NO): NO